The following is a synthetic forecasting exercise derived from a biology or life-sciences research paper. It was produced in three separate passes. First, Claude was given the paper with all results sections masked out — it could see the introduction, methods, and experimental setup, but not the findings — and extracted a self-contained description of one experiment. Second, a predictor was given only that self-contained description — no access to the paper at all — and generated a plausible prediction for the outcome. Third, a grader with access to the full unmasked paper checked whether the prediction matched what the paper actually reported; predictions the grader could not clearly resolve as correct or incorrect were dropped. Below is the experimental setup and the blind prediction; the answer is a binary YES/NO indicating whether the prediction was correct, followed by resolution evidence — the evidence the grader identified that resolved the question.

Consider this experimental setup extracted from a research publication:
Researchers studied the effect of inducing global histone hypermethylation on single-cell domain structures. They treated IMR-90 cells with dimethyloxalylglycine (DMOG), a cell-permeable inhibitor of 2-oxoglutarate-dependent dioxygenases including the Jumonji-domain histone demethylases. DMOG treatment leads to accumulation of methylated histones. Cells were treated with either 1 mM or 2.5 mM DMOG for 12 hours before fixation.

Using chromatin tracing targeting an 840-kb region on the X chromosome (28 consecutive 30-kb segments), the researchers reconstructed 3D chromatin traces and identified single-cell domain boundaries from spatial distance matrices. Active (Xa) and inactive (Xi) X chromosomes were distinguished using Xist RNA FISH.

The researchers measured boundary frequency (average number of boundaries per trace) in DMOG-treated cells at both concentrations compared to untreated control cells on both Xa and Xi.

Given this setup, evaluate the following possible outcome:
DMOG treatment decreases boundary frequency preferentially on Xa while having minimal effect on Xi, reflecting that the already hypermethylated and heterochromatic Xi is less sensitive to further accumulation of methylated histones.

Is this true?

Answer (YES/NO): NO